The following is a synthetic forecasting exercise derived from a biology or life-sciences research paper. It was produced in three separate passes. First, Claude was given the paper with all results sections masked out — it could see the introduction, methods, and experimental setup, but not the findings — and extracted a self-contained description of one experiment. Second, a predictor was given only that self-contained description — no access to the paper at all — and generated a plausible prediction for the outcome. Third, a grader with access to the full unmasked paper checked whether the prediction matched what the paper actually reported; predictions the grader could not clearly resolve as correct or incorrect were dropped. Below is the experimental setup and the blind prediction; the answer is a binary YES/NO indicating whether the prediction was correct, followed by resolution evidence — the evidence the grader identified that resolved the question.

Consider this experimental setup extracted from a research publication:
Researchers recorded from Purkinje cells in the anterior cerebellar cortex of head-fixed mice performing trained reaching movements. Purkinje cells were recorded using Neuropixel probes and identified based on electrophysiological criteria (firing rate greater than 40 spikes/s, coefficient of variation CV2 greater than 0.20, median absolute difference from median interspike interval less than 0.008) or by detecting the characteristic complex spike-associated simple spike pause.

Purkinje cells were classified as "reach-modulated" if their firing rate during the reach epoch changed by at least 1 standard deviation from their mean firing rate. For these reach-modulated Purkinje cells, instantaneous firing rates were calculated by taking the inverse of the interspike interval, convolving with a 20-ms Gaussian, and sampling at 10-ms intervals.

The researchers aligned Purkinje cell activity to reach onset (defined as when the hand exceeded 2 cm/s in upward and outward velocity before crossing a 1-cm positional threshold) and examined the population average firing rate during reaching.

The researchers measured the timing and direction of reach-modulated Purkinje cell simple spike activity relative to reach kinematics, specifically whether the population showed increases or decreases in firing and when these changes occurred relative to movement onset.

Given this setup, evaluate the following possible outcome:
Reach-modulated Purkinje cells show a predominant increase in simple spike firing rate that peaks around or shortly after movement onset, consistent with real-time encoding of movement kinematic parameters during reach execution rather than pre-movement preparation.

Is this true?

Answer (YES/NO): NO